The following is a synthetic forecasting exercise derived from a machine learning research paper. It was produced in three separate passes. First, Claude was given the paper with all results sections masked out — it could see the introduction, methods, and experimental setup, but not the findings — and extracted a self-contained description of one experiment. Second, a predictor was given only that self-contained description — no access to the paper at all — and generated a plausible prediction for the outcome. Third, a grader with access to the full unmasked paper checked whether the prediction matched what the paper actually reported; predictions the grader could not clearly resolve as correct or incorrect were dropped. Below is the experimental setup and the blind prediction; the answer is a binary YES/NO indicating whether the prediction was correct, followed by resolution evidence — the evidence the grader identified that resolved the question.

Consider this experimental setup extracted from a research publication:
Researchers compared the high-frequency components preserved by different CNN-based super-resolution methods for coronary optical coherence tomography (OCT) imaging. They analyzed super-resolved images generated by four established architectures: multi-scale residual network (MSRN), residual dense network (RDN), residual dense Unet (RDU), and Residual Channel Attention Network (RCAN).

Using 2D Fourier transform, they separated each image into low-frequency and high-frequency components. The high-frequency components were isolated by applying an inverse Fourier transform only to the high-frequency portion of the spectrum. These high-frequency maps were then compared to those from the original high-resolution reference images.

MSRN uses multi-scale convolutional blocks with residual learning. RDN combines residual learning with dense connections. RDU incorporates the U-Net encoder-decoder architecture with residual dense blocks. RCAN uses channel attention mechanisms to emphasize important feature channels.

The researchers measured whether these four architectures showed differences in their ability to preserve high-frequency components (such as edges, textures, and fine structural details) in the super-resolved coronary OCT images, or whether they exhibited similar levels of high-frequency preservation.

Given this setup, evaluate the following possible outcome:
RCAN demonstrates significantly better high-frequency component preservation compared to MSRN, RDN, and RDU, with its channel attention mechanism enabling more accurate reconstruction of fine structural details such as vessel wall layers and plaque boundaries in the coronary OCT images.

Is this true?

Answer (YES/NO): NO